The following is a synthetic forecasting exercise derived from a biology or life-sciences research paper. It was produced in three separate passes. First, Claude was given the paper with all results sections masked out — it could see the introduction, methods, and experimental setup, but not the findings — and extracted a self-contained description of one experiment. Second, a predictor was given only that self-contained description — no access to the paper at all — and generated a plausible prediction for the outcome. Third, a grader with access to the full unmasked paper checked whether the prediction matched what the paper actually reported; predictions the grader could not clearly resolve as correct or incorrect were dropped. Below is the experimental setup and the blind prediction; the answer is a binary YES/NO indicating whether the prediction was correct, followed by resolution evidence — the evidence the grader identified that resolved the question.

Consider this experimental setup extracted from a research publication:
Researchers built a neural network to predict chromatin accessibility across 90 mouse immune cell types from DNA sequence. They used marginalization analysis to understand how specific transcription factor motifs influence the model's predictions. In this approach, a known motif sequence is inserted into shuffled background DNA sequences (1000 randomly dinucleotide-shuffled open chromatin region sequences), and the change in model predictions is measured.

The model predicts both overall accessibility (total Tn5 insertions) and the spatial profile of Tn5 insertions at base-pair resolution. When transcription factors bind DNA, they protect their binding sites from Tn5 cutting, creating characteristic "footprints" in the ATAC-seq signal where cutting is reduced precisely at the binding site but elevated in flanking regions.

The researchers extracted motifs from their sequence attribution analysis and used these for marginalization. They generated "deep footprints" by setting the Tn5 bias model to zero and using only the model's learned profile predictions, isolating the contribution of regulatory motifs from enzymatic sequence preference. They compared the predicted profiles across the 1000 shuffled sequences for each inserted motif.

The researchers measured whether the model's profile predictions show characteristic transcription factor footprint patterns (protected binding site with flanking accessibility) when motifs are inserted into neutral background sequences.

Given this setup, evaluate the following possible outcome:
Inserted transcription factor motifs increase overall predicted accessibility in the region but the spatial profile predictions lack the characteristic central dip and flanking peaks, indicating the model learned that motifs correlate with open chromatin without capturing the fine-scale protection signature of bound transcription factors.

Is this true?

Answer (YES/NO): NO